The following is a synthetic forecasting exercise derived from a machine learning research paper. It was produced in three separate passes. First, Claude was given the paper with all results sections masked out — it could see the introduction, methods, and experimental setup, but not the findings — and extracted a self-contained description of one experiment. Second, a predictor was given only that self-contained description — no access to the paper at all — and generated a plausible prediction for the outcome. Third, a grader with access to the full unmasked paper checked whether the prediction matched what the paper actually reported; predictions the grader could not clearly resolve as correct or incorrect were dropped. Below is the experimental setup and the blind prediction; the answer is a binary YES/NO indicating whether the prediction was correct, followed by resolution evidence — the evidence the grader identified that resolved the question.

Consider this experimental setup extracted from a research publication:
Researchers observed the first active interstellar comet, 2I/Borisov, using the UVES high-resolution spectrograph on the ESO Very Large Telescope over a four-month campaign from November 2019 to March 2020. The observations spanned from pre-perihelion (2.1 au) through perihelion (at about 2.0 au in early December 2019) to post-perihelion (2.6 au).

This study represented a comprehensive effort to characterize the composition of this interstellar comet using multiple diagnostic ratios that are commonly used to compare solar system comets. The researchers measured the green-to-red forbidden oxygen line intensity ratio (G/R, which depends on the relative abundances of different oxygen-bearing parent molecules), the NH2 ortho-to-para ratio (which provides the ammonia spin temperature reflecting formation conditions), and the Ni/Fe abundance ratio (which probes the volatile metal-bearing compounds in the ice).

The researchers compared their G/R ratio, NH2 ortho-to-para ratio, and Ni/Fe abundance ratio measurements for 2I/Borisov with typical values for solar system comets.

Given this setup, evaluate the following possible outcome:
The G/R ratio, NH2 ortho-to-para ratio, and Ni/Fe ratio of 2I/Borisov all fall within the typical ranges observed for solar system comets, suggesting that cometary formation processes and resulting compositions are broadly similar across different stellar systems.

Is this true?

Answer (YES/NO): NO